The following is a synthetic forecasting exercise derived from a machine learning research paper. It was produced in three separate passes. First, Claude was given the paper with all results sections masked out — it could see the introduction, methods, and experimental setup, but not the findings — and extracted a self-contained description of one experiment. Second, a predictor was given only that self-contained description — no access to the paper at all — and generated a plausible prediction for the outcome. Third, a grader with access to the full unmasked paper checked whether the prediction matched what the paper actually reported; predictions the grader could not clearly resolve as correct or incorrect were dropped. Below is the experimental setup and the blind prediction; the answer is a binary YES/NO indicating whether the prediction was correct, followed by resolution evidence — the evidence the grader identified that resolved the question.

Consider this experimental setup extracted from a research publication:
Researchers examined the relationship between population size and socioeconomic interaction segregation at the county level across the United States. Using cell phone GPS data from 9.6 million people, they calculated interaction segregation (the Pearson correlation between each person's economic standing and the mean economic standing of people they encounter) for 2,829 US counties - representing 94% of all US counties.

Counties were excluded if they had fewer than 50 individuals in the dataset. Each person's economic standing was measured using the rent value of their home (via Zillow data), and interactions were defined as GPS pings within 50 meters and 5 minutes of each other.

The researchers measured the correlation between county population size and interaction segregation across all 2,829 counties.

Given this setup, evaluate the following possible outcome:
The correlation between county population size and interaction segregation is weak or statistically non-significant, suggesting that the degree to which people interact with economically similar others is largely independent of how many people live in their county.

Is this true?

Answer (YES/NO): NO